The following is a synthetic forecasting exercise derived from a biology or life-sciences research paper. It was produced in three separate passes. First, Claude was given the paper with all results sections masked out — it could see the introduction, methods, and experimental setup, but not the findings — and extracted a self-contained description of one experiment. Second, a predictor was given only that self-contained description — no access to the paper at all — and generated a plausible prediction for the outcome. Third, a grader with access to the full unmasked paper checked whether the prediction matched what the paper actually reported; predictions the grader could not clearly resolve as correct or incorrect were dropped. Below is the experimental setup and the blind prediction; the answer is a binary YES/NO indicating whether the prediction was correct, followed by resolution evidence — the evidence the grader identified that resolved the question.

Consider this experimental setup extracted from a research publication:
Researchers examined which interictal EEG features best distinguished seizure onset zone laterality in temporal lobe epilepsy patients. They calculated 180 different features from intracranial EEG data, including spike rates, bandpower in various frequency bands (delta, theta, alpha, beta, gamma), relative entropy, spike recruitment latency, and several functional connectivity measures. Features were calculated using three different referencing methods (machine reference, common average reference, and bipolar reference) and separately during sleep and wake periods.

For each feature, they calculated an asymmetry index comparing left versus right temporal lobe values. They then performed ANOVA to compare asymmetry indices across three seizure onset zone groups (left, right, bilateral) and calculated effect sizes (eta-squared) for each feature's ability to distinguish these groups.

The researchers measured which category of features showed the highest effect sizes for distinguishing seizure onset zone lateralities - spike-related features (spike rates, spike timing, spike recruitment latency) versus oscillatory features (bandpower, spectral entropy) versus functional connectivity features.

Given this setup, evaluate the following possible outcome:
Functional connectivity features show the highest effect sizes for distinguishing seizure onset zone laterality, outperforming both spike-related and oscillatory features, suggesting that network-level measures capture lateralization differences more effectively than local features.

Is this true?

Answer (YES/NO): NO